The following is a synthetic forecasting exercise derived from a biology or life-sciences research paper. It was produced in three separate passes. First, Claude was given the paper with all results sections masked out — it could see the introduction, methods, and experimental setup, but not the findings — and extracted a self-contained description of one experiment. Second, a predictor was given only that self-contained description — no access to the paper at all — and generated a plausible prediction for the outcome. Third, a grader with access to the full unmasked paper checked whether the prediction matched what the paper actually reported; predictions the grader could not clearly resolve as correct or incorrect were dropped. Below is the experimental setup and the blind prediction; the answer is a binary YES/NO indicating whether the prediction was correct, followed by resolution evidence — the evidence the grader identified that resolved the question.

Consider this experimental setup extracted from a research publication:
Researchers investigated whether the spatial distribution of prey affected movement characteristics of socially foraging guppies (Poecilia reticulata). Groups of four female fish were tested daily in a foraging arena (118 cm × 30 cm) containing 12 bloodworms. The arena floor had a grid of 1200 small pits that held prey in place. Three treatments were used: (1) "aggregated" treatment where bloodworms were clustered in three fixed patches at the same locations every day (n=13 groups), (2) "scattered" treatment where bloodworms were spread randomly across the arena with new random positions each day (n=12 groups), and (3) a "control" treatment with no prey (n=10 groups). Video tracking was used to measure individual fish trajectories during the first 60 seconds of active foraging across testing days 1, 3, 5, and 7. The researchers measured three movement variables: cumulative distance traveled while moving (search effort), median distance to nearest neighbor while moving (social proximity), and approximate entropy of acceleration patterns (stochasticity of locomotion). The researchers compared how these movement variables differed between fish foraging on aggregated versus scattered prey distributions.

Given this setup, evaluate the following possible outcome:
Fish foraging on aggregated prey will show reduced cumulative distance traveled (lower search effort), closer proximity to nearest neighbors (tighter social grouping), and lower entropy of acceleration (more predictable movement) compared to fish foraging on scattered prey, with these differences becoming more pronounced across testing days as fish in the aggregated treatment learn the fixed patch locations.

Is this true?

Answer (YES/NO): NO